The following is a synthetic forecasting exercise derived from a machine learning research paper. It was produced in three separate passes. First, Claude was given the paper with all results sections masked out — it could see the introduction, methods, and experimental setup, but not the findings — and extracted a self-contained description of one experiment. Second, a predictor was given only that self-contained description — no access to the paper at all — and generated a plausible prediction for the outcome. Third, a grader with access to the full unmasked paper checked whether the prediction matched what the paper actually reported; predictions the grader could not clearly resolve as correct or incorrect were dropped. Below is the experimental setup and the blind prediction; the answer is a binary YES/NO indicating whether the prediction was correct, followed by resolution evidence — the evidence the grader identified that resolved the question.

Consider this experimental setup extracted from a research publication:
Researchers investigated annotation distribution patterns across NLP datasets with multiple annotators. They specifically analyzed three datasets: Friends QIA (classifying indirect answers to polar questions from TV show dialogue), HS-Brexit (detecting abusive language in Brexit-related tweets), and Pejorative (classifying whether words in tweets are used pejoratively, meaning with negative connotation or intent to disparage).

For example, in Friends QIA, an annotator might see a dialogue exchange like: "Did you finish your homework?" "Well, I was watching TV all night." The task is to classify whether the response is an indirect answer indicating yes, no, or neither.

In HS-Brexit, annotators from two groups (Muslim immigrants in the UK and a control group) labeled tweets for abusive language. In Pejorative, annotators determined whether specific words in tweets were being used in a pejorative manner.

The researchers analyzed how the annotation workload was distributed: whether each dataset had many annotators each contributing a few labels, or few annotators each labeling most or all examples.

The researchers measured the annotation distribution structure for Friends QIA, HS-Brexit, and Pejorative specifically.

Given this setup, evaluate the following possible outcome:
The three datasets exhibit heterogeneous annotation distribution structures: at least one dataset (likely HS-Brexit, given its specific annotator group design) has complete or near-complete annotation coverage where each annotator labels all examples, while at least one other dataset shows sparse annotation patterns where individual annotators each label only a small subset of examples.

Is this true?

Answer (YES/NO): NO